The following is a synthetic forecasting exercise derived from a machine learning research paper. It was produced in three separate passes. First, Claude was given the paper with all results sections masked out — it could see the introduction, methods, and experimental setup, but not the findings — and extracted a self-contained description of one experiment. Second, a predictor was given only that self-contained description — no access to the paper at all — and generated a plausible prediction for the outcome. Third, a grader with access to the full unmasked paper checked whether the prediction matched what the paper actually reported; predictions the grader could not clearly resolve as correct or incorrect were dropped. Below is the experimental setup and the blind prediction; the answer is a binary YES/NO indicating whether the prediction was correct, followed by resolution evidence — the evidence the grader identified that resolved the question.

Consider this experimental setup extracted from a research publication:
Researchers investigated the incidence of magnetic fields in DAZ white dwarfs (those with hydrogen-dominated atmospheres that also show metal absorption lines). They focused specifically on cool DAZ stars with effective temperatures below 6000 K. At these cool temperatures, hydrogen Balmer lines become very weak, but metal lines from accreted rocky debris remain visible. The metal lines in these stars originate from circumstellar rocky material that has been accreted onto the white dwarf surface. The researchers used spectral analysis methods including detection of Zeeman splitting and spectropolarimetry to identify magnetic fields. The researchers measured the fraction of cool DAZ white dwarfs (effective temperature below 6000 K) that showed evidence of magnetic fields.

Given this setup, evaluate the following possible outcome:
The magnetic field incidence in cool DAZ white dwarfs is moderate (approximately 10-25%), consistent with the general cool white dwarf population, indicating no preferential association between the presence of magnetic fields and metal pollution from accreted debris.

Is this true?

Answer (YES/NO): NO